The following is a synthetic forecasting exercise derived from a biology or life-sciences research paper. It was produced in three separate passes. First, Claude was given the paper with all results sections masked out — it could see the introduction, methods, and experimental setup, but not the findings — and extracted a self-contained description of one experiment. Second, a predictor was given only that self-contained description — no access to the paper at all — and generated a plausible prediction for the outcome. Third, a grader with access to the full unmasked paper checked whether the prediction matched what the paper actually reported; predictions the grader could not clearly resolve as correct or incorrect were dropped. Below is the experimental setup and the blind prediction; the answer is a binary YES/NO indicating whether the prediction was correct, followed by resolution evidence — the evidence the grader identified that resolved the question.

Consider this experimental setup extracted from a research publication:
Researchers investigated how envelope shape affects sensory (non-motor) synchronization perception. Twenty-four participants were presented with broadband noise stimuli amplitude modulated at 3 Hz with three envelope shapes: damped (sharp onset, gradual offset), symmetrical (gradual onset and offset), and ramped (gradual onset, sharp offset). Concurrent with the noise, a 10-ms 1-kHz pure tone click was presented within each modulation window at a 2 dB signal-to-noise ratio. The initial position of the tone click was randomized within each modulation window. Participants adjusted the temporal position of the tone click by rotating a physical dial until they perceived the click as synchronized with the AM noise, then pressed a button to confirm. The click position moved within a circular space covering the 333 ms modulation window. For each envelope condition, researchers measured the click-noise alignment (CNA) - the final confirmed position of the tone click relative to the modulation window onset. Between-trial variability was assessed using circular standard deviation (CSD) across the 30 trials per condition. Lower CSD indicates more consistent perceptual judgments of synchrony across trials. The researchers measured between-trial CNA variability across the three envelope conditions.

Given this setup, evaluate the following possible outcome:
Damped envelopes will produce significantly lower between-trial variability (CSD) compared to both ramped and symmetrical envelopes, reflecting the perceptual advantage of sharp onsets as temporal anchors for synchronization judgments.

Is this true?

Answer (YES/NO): YES